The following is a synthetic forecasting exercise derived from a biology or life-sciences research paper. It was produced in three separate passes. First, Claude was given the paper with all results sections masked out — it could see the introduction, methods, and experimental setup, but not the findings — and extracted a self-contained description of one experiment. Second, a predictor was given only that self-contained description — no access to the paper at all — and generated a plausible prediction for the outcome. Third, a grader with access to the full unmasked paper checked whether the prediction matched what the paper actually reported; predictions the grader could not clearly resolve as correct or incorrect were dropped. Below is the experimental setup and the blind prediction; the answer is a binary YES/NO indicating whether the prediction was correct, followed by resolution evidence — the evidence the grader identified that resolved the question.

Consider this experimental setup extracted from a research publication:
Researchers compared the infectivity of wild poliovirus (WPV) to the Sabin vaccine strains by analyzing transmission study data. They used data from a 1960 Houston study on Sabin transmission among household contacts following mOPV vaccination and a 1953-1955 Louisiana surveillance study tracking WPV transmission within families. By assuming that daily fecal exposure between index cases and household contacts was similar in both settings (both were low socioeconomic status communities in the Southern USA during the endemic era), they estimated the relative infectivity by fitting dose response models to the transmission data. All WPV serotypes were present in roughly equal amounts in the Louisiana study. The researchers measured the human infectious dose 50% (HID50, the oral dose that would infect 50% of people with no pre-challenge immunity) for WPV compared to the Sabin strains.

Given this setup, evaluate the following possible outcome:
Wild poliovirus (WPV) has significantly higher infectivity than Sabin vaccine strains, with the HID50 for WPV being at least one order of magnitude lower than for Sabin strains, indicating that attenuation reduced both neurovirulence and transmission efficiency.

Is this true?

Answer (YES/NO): NO